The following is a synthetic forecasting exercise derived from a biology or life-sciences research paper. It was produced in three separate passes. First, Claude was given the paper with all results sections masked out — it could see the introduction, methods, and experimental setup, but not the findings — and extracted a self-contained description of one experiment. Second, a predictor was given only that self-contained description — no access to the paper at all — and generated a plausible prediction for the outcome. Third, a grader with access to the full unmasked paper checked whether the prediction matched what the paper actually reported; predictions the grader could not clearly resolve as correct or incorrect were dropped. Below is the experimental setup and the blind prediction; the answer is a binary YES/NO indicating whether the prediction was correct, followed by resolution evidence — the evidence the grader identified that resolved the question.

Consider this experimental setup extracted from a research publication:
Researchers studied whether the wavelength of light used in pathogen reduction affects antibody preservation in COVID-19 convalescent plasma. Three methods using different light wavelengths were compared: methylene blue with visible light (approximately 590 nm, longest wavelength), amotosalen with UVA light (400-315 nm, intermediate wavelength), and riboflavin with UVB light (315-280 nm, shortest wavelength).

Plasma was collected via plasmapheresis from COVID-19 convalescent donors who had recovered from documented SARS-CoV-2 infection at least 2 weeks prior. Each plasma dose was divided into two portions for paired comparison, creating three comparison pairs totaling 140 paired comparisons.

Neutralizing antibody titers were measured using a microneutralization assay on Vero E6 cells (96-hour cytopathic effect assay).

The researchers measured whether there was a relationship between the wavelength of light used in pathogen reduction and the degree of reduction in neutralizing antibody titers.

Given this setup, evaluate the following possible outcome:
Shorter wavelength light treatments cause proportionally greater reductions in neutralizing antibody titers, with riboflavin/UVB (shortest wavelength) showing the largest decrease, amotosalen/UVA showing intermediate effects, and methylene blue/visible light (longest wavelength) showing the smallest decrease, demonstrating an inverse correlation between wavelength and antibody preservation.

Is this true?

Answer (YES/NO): YES